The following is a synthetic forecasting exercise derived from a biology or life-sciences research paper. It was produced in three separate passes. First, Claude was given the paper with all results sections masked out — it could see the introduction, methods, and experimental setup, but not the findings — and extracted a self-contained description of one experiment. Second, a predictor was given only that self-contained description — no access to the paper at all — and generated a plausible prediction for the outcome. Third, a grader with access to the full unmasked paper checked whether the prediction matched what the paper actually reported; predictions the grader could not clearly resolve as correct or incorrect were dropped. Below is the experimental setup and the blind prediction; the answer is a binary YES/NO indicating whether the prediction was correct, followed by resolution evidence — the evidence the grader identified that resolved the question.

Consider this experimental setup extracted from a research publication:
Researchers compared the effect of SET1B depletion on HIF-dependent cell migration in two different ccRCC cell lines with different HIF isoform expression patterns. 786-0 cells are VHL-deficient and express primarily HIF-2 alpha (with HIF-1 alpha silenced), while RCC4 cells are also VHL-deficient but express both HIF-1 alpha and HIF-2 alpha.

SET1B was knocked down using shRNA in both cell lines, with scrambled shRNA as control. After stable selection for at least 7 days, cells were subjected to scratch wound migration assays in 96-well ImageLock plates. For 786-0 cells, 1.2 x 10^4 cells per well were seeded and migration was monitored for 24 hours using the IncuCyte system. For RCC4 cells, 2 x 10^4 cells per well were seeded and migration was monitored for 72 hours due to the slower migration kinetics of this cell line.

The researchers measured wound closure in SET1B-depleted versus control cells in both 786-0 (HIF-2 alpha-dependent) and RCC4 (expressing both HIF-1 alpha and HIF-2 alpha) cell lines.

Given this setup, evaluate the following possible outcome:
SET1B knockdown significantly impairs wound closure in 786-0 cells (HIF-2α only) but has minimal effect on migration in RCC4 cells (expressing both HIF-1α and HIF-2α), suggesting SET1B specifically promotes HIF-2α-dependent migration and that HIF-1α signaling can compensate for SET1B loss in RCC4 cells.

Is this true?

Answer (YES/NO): NO